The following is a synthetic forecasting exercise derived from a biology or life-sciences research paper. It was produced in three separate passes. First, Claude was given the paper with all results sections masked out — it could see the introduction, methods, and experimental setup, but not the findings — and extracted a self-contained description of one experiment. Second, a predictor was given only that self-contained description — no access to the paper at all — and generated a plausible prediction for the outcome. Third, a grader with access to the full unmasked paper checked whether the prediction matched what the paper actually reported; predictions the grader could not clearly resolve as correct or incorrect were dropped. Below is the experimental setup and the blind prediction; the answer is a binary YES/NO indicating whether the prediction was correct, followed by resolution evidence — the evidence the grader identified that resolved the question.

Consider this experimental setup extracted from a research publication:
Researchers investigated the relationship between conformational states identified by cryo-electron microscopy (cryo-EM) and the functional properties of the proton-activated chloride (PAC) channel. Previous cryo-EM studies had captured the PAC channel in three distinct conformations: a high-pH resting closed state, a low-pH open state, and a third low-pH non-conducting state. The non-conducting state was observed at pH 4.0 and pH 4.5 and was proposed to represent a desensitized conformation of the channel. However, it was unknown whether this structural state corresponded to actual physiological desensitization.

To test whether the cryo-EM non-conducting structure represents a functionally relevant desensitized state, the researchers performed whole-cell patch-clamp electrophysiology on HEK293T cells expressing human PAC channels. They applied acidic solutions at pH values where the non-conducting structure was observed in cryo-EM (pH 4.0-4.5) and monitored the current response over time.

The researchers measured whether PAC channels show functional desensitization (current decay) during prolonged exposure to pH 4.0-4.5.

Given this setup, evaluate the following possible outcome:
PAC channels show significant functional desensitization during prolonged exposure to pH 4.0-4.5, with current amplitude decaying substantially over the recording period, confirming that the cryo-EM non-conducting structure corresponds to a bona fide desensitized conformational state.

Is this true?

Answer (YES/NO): YES